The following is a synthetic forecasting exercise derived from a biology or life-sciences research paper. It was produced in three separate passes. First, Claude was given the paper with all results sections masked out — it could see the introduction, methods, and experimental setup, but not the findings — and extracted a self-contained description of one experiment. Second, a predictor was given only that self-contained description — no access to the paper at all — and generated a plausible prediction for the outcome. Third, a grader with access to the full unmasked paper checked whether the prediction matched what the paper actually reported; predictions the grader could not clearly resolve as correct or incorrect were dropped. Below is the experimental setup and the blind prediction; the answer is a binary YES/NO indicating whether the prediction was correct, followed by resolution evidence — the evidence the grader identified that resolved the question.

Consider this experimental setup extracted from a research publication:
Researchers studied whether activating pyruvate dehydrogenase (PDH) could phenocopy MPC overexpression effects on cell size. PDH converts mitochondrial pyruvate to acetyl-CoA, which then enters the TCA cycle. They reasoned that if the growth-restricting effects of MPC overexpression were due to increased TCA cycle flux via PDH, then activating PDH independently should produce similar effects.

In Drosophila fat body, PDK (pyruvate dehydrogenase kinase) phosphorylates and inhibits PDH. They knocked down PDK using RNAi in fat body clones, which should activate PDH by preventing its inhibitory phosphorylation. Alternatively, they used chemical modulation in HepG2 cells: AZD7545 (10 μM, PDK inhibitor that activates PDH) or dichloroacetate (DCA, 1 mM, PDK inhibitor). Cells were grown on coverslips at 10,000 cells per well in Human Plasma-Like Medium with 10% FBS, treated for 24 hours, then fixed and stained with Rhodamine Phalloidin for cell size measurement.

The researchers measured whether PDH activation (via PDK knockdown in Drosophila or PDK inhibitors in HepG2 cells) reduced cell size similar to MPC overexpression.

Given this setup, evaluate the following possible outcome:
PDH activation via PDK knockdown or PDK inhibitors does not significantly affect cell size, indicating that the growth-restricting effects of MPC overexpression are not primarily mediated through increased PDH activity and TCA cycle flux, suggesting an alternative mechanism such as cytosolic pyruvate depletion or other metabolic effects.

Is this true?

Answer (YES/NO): NO